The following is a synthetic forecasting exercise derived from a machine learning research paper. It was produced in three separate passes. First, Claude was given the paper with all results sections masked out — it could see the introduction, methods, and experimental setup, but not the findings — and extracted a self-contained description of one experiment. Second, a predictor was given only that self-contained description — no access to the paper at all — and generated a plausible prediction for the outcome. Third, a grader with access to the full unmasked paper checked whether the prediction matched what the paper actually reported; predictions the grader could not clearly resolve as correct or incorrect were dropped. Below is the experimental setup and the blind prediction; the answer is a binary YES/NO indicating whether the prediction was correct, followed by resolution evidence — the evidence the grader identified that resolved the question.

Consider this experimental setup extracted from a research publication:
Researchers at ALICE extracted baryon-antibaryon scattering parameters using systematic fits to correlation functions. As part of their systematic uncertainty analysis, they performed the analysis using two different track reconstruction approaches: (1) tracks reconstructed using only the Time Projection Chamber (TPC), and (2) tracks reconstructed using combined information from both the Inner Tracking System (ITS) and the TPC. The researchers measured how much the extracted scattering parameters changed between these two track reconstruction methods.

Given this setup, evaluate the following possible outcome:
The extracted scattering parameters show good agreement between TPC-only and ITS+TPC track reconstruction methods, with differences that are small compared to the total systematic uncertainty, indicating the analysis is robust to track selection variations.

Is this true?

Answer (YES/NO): NO